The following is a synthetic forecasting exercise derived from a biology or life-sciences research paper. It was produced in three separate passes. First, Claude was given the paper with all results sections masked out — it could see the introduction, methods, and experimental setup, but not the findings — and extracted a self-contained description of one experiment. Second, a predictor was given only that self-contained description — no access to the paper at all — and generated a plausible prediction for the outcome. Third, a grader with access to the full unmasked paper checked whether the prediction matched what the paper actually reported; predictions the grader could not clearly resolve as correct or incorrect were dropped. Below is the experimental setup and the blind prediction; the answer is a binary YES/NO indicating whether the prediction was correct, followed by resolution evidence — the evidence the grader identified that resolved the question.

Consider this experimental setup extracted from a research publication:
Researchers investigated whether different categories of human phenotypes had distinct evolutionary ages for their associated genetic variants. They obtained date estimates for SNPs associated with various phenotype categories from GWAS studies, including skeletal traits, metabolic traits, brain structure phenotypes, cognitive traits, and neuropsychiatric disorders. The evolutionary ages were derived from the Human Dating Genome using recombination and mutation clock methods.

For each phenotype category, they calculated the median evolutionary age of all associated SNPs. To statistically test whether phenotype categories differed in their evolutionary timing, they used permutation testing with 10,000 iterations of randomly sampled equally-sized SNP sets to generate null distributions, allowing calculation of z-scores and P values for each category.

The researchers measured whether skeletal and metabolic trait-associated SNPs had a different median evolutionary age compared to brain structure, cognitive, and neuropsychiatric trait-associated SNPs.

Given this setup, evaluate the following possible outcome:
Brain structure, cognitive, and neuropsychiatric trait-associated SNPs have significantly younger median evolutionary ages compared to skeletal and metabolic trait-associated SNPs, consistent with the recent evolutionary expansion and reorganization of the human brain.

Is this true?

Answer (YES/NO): YES